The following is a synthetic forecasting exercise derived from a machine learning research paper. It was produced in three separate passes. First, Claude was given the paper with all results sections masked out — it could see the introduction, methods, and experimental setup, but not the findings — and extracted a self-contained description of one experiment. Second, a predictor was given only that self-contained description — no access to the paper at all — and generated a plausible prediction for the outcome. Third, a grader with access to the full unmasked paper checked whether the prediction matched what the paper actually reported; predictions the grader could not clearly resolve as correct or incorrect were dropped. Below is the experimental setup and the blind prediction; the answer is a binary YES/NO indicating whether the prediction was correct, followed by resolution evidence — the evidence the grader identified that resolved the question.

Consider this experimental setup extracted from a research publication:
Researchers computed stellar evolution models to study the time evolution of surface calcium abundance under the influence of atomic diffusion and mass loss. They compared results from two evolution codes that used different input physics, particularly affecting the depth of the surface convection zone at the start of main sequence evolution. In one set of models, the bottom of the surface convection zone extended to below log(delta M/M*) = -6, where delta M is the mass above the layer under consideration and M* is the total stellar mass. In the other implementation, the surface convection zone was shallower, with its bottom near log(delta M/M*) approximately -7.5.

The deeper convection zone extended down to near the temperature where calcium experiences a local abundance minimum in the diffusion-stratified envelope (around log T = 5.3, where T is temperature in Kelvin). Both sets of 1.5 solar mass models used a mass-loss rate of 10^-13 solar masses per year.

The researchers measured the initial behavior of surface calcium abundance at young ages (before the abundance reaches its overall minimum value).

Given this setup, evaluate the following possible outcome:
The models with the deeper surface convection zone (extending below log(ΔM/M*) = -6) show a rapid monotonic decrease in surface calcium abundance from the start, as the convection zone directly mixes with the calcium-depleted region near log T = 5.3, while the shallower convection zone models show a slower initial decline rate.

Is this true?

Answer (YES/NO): NO